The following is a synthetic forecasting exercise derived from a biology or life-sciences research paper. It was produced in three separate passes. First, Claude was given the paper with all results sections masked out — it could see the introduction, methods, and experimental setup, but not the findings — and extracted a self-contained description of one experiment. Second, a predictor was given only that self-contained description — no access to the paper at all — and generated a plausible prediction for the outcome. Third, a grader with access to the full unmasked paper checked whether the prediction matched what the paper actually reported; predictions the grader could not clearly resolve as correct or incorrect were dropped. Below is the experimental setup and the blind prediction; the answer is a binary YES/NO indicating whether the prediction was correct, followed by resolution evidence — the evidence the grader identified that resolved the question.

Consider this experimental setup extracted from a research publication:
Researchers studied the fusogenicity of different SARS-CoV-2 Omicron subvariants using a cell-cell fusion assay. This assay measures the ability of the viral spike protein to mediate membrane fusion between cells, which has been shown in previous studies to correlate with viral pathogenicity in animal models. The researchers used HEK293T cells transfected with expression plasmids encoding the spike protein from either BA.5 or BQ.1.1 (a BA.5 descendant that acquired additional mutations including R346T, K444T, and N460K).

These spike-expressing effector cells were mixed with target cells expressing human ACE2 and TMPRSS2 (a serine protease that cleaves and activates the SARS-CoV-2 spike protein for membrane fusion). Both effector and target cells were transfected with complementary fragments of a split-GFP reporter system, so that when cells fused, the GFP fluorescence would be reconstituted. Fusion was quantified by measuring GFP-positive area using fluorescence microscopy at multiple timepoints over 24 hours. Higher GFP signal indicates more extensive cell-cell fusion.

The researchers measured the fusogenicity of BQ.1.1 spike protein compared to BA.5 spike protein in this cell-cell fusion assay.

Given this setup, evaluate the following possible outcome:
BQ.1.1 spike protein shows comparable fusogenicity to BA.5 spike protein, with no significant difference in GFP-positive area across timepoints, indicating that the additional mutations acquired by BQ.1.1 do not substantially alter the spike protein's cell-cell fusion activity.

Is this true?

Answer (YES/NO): NO